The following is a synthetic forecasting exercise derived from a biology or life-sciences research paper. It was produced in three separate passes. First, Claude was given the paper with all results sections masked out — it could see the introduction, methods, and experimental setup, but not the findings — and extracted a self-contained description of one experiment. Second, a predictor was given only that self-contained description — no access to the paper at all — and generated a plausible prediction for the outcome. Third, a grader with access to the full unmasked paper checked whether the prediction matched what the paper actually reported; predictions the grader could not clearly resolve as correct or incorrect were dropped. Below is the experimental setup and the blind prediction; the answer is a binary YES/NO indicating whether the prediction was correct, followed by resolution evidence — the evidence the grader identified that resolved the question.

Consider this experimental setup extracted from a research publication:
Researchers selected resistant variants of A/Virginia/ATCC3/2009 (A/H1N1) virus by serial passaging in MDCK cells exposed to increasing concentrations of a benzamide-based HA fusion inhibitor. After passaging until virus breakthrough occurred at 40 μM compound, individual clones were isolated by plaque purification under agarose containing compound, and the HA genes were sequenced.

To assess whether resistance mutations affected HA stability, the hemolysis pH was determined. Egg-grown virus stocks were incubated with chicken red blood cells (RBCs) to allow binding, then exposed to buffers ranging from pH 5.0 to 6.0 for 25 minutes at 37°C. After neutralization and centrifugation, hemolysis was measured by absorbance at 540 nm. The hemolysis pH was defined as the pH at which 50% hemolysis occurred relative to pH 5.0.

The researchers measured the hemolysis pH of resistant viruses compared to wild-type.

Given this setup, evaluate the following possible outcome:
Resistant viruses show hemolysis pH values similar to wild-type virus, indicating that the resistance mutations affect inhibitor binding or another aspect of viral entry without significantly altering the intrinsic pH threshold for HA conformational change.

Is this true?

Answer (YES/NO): NO